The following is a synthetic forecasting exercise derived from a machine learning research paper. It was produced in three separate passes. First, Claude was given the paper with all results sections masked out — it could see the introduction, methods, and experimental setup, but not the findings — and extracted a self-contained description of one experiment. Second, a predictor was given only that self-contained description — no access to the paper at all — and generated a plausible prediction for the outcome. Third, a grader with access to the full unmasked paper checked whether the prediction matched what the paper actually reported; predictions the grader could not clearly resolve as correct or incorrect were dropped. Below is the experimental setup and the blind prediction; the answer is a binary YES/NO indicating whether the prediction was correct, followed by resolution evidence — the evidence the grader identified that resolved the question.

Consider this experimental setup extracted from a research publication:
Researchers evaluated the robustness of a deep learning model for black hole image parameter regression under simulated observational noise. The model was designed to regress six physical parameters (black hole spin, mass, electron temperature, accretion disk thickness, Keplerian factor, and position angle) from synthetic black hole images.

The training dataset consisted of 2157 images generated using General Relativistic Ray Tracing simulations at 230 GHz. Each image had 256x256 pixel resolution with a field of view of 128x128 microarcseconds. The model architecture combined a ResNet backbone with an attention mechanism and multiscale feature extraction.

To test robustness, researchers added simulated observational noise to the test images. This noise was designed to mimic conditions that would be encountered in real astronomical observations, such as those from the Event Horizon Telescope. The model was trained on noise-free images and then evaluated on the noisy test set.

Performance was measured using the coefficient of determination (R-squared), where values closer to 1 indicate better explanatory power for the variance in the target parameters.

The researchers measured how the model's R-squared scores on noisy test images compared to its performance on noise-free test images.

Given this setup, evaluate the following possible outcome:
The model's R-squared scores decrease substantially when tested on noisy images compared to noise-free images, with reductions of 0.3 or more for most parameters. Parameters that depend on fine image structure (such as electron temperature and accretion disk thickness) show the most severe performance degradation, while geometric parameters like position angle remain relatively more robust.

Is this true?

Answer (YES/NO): NO